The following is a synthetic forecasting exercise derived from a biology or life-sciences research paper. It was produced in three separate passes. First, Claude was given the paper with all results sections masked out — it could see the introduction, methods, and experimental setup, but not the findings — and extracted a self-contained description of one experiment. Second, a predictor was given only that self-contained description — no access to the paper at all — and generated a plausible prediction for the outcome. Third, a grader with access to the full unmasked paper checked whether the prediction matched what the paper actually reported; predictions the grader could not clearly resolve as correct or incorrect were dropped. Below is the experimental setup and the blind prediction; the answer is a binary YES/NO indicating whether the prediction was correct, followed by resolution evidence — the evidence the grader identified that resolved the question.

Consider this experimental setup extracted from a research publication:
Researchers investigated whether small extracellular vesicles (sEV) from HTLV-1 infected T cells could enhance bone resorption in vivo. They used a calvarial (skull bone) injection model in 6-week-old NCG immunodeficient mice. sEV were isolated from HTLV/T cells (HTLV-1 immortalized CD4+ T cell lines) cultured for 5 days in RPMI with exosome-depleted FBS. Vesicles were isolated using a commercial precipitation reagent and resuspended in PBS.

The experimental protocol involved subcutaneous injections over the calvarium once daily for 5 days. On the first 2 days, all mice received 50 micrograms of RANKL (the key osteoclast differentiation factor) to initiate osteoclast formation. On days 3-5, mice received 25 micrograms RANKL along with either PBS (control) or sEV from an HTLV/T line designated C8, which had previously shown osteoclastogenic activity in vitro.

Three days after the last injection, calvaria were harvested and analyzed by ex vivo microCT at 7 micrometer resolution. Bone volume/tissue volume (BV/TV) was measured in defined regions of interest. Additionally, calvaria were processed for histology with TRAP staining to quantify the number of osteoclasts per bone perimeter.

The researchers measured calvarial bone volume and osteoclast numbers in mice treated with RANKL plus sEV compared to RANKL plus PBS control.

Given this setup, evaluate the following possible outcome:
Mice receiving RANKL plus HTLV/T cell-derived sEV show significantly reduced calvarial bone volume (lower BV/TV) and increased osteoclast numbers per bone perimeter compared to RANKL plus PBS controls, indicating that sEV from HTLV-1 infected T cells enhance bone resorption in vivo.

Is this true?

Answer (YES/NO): YES